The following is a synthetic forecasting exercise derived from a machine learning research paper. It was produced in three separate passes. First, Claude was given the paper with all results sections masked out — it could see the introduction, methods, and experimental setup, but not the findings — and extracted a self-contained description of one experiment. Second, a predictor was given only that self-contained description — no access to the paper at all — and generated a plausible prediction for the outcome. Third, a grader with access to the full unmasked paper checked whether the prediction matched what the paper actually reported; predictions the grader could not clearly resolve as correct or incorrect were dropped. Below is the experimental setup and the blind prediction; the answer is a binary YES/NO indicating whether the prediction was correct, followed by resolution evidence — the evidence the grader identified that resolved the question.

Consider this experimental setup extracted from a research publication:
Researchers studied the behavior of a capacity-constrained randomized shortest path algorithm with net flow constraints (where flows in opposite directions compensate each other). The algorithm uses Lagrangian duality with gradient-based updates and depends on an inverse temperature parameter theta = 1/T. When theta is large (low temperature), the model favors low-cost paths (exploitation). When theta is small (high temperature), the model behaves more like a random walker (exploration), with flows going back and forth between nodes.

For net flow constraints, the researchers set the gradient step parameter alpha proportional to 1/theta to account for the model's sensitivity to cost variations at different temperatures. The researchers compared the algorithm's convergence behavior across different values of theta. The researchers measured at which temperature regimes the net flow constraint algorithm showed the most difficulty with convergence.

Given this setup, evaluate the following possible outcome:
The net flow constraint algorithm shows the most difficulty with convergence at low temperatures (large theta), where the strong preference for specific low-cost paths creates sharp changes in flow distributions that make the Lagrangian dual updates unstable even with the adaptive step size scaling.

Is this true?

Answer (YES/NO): NO